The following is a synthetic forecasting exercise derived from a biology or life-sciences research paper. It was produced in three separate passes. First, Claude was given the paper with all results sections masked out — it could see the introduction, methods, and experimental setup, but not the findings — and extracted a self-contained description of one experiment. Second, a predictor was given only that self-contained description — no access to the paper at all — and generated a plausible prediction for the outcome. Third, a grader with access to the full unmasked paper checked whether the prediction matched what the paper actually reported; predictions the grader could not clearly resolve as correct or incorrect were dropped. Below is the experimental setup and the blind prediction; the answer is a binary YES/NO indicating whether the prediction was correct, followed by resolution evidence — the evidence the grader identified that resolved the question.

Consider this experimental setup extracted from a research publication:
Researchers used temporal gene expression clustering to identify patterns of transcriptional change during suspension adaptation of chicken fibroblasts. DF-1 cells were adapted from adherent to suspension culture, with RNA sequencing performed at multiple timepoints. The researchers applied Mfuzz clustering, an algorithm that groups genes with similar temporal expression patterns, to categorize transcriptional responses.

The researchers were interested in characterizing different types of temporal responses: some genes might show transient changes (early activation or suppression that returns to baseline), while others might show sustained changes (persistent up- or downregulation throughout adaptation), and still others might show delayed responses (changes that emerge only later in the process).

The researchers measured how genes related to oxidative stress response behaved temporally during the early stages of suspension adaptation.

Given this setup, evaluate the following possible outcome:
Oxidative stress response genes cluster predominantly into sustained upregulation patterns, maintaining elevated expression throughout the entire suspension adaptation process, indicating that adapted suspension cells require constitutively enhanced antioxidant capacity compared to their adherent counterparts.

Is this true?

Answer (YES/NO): NO